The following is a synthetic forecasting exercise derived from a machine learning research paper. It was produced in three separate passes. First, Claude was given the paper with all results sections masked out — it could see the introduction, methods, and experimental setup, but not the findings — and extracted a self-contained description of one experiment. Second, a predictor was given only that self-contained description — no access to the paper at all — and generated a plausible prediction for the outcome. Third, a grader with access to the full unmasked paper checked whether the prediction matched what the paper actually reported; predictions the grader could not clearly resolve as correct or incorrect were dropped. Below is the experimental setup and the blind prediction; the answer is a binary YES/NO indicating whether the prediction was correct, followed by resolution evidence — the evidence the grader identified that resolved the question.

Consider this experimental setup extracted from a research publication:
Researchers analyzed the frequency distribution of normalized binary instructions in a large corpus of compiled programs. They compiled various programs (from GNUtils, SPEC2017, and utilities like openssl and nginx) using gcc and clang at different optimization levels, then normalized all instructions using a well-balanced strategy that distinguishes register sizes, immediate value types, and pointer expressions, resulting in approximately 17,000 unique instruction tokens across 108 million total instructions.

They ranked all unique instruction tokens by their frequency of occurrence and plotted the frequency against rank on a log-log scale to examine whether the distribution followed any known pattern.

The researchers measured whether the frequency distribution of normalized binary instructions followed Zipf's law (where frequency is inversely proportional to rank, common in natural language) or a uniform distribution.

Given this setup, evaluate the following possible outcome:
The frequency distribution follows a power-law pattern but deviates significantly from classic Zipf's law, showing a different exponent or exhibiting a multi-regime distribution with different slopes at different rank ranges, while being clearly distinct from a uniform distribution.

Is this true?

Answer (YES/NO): NO